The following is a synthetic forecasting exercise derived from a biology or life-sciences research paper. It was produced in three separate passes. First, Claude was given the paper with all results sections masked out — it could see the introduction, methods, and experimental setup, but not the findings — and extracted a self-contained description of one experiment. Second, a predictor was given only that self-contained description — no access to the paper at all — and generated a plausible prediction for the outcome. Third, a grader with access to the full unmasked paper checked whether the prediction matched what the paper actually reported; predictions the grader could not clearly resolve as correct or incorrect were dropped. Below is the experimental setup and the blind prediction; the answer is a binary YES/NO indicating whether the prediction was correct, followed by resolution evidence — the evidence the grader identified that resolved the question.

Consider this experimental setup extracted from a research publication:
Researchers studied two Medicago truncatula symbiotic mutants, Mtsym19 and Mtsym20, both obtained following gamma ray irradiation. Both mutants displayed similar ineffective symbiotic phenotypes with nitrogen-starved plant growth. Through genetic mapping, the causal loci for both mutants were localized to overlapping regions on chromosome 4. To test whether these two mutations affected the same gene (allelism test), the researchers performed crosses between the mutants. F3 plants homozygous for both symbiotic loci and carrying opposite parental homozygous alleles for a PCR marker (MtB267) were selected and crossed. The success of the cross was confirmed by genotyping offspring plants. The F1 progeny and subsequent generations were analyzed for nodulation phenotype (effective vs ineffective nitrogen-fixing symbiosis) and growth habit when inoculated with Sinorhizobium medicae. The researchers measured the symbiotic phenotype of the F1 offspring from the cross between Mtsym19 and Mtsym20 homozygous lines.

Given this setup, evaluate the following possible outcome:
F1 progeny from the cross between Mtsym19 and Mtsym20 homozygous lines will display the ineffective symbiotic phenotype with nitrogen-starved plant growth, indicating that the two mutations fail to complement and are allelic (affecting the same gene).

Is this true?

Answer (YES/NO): YES